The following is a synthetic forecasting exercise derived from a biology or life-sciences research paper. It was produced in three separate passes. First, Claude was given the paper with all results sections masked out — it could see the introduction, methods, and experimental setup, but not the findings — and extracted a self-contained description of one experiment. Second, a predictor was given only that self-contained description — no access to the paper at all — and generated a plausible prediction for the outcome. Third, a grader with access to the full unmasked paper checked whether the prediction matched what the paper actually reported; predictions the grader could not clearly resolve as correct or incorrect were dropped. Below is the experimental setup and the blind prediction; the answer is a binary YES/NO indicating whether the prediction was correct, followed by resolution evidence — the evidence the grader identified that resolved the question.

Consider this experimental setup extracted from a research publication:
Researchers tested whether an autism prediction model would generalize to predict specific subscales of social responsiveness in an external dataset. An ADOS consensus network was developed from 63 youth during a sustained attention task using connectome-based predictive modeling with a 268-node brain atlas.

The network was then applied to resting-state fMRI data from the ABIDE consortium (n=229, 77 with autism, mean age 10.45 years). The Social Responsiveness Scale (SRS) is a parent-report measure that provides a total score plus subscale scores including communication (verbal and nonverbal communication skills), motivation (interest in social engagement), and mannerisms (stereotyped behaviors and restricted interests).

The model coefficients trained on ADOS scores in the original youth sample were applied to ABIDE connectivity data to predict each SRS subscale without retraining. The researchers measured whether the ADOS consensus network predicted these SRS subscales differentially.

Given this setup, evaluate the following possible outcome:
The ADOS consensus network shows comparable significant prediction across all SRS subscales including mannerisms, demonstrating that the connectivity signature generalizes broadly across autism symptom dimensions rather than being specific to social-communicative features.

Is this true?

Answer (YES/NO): YES